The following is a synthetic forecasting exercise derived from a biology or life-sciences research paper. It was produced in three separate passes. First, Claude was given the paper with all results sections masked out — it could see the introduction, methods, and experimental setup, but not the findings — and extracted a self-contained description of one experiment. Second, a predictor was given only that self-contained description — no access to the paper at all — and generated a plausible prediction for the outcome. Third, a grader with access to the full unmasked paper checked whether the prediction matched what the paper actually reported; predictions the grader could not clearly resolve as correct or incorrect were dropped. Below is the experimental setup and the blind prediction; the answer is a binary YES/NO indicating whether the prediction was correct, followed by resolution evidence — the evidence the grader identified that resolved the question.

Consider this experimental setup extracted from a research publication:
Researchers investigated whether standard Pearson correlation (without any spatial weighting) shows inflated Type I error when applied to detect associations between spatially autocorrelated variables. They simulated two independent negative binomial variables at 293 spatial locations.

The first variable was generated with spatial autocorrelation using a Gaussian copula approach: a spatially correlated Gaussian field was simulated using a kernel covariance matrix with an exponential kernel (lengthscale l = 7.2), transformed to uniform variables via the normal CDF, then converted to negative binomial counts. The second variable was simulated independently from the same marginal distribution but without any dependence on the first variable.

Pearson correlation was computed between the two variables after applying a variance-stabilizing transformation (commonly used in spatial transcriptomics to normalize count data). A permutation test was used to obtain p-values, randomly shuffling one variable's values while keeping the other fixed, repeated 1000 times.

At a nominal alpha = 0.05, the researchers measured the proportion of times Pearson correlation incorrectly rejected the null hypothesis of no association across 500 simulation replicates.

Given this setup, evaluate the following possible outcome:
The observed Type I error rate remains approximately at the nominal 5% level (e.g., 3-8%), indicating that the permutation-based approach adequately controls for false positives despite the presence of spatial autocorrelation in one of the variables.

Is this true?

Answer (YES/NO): NO